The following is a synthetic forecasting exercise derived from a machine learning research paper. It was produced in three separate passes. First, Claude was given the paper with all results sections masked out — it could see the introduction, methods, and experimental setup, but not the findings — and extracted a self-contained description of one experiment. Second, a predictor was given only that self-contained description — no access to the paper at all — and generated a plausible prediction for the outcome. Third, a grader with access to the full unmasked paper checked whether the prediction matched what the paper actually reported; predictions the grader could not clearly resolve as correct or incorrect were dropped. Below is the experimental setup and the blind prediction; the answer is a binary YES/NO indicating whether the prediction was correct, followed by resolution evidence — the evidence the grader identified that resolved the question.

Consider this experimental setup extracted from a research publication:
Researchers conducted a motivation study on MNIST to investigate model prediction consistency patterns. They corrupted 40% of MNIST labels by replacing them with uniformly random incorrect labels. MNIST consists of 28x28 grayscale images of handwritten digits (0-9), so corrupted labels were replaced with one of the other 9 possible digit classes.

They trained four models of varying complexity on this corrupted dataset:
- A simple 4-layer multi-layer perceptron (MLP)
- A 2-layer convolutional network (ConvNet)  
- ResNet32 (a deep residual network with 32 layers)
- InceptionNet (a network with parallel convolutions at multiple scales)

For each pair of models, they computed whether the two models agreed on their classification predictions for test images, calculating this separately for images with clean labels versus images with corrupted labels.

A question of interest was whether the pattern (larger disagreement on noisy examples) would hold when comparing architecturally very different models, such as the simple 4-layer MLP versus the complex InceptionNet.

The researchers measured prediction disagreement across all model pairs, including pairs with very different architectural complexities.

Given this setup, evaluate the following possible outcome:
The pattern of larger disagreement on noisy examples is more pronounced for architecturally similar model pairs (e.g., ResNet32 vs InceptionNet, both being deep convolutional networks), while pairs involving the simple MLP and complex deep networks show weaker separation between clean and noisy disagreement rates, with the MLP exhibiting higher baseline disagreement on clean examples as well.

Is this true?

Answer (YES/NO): NO